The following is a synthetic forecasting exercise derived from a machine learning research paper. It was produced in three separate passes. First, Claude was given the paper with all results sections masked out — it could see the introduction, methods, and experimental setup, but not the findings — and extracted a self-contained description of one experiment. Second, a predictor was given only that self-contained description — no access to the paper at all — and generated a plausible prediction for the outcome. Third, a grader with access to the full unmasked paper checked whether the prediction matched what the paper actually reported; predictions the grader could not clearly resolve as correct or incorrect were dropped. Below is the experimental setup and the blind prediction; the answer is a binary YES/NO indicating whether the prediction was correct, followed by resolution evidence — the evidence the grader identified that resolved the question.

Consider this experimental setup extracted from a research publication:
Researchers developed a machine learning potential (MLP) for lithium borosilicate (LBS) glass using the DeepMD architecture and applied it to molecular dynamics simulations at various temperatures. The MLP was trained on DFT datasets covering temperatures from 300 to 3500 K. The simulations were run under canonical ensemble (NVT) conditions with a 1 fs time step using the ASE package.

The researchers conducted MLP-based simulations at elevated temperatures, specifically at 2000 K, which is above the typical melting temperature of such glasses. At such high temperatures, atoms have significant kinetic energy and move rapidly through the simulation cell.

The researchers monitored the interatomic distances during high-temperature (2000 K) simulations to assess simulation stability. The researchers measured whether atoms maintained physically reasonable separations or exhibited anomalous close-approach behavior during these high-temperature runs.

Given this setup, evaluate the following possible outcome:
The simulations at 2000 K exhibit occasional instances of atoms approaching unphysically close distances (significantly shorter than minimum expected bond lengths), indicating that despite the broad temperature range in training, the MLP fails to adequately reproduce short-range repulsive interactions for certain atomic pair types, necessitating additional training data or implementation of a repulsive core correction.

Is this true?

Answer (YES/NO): YES